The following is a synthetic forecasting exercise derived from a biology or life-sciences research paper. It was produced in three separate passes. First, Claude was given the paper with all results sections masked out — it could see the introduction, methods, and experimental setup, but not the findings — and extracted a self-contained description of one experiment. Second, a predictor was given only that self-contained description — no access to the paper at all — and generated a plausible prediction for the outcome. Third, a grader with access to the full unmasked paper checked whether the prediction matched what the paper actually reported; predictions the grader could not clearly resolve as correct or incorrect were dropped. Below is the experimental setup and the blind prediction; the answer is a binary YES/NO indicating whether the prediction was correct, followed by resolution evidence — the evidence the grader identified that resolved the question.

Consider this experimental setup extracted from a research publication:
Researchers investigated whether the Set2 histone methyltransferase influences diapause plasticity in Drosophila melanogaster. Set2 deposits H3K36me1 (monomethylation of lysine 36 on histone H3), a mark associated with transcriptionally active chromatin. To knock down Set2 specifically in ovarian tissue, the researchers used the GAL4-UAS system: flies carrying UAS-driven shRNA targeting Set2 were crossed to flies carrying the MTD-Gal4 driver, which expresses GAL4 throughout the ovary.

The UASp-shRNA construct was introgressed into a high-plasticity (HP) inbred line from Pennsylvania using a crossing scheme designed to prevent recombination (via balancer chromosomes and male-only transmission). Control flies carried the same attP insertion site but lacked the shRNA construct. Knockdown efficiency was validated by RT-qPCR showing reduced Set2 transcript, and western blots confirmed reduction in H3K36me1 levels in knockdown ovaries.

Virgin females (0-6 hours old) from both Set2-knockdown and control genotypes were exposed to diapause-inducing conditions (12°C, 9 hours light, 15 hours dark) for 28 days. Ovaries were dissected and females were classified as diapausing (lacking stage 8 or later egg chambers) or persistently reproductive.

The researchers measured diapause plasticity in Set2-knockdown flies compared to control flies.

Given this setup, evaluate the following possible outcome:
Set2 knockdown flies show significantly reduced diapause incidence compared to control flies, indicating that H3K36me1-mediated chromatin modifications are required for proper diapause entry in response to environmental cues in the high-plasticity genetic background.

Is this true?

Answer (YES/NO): NO